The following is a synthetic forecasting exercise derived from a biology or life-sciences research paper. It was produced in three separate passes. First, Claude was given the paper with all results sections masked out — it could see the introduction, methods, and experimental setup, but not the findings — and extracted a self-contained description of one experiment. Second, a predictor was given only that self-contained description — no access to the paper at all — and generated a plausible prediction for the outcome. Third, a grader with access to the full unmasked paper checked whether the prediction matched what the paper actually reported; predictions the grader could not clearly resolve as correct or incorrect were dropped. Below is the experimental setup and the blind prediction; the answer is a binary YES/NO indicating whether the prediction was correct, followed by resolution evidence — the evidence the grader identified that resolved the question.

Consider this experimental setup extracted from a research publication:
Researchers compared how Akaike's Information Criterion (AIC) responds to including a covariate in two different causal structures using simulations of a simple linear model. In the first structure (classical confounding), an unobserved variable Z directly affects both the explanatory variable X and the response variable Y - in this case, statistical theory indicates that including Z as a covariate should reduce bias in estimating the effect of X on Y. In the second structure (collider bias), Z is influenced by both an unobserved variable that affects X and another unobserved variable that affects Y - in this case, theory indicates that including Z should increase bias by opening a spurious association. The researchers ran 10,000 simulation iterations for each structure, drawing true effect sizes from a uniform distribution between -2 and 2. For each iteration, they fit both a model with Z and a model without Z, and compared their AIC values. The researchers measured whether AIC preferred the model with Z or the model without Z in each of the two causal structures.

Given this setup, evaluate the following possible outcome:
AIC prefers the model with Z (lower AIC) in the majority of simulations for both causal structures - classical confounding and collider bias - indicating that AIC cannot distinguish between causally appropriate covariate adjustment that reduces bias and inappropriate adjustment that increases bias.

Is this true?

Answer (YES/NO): YES